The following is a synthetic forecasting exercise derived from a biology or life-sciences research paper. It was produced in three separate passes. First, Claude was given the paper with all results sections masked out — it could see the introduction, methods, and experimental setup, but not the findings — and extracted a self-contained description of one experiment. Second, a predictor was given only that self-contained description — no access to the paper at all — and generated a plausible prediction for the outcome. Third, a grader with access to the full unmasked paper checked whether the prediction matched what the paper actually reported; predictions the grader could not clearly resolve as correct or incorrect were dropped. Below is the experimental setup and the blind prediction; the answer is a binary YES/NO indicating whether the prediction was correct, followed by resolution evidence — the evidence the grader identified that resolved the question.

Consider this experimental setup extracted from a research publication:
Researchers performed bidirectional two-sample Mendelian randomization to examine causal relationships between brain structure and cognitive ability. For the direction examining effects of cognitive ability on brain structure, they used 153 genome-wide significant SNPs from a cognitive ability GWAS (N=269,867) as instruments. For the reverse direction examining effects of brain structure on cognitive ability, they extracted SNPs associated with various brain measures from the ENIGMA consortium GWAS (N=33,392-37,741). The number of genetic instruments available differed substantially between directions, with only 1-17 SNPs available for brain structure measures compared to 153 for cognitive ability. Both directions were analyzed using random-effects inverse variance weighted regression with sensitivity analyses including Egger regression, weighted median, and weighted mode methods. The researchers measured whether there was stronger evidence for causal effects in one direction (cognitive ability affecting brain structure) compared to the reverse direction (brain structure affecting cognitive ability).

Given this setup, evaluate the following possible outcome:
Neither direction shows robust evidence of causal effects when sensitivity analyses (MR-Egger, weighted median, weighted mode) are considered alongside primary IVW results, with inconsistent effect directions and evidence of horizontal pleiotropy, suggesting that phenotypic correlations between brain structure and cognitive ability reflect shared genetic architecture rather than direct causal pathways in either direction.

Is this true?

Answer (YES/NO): NO